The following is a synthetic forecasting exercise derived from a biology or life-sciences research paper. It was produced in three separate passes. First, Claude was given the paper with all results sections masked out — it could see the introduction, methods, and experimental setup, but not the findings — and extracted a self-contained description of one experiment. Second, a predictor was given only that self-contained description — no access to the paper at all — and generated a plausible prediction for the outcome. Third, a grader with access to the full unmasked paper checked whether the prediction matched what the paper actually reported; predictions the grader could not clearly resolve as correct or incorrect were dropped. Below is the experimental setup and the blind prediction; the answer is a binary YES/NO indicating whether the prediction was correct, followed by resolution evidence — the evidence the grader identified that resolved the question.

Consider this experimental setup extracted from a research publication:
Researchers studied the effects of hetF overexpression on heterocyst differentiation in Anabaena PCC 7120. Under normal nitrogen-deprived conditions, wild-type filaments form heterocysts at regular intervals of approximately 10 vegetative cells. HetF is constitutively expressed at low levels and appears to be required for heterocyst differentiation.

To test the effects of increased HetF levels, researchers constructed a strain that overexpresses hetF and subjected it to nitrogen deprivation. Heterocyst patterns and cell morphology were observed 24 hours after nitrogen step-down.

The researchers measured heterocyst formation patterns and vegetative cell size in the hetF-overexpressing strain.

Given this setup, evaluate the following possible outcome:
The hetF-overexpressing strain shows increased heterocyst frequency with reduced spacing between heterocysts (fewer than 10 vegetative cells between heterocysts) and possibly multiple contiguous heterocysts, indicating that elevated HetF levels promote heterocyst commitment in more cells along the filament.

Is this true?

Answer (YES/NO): YES